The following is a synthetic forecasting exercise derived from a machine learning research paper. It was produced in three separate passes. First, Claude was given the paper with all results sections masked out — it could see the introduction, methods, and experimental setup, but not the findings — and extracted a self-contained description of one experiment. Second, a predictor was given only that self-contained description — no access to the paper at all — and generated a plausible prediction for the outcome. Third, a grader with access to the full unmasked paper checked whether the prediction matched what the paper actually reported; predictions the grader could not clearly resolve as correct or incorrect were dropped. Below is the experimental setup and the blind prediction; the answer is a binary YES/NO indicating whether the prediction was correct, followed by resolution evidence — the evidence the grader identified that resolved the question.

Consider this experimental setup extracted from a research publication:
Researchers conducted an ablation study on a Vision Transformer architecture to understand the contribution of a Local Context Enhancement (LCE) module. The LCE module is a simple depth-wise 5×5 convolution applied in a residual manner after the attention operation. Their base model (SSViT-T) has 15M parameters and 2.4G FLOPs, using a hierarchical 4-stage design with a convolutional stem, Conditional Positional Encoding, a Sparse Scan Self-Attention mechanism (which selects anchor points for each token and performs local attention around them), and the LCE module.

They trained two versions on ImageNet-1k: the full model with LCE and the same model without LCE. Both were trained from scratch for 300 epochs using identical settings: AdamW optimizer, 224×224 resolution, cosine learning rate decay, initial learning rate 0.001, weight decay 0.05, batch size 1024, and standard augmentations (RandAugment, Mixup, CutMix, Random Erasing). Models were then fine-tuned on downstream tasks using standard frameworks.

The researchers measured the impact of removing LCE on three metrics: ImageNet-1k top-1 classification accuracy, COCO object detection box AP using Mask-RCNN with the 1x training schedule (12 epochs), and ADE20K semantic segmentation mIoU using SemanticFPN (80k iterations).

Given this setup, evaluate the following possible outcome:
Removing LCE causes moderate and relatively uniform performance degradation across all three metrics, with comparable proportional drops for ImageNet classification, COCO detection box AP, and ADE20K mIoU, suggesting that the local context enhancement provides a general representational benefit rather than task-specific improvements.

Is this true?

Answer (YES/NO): NO